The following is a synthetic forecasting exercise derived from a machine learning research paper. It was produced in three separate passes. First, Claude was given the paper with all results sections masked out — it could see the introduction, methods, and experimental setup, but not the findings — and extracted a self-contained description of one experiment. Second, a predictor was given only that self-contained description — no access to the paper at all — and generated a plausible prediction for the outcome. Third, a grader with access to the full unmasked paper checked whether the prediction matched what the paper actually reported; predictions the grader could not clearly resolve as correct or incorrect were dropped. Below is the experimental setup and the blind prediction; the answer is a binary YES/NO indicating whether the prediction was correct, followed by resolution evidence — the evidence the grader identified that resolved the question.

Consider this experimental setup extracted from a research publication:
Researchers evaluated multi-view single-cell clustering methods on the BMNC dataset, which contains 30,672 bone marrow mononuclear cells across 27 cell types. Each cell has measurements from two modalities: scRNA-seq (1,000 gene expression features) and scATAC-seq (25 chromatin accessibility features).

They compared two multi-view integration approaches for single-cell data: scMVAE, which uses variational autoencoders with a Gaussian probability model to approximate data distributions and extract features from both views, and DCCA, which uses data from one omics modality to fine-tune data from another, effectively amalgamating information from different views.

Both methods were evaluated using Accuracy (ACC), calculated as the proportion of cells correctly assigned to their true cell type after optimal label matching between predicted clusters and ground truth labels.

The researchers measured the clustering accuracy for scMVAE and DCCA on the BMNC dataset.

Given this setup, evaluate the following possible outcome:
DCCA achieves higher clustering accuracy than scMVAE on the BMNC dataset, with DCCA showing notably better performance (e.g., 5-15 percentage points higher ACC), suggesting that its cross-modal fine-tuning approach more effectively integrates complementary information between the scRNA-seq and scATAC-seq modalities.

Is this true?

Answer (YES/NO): YES